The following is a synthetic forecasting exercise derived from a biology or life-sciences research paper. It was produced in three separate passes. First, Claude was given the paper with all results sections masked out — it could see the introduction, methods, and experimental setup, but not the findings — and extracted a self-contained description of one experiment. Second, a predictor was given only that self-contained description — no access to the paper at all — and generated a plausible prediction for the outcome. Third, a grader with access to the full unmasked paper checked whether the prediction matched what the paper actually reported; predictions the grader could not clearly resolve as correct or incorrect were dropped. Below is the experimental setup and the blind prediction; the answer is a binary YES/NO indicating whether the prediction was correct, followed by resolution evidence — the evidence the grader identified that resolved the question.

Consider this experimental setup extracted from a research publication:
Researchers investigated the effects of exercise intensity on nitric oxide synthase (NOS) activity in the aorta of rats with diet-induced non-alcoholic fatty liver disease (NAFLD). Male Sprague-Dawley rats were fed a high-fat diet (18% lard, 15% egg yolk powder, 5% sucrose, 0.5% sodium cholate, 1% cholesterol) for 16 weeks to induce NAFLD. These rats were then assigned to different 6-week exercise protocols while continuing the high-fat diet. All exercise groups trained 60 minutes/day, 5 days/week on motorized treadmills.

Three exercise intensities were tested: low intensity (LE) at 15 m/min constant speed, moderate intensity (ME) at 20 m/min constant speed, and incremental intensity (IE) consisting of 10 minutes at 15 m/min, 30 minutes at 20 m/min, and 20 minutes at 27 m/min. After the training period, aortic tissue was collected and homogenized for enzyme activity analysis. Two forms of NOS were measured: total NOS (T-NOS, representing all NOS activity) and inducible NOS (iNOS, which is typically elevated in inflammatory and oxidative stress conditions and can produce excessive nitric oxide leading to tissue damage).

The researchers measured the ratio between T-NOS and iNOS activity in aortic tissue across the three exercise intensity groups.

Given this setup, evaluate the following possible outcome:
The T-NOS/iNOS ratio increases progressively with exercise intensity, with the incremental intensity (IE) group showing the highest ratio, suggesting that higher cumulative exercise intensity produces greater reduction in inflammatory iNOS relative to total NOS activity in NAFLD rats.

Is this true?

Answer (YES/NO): NO